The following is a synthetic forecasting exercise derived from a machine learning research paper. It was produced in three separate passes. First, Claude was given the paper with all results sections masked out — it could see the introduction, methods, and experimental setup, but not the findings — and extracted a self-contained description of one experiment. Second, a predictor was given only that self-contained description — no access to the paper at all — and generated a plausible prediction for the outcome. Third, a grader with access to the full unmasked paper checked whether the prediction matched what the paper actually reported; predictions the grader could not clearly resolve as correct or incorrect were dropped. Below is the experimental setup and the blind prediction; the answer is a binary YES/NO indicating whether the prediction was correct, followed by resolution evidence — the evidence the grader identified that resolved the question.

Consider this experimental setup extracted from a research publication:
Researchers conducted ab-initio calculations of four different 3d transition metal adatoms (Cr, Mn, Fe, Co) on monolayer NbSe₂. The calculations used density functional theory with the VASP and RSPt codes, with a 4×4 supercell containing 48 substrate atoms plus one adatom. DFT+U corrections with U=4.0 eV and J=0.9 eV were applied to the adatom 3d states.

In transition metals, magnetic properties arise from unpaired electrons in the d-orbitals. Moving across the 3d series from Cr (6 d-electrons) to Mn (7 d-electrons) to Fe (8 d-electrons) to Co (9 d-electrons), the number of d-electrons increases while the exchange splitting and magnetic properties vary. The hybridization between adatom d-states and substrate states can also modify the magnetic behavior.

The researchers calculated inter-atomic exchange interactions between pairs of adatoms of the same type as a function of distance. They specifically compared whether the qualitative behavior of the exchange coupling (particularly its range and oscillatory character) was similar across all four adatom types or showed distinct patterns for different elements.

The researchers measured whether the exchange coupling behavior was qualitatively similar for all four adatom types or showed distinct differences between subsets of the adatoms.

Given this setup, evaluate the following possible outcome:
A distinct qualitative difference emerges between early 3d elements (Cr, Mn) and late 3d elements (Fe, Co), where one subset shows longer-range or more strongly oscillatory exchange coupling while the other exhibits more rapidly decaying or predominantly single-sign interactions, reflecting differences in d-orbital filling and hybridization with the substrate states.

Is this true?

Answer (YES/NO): YES